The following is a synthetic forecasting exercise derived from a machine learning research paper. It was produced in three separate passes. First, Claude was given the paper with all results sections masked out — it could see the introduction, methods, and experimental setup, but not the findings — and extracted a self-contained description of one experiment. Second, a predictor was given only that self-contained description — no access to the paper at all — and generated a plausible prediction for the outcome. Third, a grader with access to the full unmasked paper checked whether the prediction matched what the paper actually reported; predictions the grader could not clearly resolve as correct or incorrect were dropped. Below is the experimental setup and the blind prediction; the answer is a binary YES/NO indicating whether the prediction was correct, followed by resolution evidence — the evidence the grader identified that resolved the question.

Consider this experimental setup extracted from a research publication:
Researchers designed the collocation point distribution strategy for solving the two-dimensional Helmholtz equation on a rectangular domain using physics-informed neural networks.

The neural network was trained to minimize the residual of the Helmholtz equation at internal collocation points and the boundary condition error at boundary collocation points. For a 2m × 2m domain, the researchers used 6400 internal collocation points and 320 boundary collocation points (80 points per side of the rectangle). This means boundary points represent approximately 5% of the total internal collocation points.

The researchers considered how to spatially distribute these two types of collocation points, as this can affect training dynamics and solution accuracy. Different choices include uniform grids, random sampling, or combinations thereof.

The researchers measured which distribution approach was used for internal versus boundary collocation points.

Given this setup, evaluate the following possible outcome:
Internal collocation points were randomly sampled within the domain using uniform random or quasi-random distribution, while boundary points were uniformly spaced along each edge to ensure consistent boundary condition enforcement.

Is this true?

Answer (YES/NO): YES